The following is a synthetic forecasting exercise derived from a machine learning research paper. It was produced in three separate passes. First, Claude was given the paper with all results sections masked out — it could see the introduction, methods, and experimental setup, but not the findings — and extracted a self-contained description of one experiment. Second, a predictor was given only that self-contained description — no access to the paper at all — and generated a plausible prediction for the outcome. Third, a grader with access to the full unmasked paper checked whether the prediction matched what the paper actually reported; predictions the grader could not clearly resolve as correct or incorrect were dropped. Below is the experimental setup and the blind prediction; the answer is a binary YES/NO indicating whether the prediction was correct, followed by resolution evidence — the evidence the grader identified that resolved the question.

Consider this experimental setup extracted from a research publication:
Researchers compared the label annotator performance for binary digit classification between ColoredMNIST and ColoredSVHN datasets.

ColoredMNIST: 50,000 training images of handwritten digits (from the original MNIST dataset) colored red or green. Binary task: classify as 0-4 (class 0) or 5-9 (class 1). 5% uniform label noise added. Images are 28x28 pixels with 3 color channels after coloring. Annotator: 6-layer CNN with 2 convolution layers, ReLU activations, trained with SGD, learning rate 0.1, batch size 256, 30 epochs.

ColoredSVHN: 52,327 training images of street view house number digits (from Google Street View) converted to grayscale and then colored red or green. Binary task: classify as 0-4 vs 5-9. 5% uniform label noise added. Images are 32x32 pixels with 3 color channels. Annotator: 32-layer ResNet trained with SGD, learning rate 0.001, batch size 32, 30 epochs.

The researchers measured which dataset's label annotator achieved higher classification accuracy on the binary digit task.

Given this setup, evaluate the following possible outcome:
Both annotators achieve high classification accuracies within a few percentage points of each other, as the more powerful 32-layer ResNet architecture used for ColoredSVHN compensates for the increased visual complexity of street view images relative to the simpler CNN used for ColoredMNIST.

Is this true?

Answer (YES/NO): NO